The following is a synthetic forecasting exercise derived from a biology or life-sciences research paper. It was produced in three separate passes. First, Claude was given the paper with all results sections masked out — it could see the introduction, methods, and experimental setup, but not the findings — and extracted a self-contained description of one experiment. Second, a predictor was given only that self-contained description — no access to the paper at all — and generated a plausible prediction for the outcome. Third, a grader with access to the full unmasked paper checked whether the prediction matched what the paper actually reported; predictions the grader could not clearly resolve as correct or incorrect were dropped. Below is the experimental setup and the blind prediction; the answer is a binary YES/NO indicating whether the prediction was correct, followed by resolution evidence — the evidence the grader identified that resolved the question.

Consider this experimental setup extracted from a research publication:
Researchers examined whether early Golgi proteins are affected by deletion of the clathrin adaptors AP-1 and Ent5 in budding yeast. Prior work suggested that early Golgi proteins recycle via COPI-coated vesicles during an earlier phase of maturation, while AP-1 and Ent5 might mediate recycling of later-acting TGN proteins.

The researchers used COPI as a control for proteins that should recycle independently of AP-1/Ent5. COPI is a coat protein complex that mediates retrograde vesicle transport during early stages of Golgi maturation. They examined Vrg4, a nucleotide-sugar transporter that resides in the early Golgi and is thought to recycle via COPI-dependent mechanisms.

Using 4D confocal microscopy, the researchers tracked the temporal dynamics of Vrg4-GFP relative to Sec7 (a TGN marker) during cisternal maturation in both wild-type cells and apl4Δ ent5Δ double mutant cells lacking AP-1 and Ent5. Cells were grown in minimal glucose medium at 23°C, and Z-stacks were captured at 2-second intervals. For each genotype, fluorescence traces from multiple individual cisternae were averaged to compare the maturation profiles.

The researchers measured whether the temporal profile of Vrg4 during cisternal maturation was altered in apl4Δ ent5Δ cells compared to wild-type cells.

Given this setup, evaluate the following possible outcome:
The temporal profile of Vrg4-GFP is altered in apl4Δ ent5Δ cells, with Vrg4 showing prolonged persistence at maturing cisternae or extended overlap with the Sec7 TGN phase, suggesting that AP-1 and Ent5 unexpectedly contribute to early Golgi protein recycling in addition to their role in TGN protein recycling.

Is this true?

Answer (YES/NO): NO